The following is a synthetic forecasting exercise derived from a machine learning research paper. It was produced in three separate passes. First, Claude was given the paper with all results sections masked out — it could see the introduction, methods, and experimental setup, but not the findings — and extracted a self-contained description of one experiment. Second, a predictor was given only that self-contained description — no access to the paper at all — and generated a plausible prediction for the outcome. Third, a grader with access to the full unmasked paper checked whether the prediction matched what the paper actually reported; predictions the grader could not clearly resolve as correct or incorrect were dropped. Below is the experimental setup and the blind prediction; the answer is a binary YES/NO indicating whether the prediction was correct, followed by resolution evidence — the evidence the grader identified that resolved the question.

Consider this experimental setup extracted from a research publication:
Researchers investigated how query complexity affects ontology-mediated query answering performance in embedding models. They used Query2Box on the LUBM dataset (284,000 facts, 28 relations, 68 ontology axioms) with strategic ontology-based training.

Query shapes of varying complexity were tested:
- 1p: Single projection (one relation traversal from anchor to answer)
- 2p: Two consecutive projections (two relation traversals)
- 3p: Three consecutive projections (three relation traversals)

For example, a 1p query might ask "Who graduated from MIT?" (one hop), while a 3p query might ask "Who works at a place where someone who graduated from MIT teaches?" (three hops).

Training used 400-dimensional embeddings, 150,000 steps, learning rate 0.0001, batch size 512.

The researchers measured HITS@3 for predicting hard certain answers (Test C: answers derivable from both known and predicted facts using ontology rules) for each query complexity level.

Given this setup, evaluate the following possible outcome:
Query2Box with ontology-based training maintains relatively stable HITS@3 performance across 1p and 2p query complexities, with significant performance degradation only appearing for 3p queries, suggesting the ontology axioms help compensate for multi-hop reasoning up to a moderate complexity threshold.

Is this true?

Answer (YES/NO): NO